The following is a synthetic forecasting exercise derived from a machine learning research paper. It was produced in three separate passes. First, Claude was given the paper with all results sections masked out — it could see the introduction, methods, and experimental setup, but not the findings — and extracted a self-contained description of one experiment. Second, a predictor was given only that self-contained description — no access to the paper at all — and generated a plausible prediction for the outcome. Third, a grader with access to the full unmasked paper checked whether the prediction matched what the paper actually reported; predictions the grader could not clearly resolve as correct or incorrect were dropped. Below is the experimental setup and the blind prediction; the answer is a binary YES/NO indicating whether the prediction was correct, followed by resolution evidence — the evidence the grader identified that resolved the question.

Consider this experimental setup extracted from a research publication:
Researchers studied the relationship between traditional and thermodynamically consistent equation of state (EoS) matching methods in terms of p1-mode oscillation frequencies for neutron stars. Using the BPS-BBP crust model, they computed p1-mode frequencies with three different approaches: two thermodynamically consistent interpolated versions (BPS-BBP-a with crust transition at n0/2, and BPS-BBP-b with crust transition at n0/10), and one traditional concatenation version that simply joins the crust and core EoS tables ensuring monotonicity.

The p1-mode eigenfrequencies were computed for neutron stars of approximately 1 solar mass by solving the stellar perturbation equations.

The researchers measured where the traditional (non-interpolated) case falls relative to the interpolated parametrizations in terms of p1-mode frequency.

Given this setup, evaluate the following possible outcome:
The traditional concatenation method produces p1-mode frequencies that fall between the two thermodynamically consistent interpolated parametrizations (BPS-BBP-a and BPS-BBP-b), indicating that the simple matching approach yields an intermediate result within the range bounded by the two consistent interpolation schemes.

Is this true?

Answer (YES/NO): YES